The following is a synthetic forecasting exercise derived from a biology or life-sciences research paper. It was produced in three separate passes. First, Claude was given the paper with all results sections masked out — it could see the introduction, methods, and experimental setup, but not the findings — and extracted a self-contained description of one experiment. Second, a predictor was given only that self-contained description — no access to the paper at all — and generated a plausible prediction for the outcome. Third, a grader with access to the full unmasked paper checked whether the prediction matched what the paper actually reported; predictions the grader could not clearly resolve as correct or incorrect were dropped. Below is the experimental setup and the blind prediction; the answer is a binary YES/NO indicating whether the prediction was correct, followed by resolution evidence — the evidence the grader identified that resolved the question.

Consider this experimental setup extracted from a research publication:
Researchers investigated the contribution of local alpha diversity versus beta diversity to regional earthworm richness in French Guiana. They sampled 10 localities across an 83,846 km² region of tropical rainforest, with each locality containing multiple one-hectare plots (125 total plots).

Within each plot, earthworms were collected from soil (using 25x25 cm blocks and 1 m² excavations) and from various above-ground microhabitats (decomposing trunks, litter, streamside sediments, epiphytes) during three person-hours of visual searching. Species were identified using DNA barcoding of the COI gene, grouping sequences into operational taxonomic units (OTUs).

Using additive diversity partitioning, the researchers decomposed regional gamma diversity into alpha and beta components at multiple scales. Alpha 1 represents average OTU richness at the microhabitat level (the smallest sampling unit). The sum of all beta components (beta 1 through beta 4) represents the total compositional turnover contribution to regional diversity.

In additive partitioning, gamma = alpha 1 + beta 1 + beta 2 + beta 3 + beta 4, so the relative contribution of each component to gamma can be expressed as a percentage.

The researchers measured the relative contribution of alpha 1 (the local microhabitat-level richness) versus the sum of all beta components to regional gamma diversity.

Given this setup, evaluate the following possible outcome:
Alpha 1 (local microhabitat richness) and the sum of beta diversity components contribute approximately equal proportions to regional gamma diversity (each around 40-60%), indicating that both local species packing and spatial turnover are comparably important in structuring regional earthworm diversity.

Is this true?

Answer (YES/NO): NO